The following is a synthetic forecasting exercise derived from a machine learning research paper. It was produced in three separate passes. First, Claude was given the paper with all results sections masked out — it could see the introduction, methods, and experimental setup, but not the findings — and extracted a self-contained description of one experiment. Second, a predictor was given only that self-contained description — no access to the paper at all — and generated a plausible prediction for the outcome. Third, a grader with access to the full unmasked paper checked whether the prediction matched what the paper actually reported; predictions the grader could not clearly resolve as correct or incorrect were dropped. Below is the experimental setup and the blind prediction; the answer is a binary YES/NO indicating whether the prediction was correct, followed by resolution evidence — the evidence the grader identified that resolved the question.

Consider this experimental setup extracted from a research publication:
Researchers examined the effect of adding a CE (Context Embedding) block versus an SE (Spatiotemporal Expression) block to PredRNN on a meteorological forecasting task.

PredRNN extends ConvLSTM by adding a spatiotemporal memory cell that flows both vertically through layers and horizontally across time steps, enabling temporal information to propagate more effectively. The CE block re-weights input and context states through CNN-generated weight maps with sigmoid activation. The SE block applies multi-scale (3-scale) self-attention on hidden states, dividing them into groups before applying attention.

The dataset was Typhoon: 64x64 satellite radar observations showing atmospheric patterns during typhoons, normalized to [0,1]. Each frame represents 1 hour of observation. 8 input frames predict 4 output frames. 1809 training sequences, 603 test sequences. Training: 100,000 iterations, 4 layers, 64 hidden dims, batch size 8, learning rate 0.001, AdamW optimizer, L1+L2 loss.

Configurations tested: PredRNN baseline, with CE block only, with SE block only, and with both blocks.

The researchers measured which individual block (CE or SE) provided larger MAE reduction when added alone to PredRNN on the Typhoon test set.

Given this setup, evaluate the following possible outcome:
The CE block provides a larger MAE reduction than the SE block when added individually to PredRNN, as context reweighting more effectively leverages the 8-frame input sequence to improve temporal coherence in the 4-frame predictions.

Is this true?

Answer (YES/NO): NO